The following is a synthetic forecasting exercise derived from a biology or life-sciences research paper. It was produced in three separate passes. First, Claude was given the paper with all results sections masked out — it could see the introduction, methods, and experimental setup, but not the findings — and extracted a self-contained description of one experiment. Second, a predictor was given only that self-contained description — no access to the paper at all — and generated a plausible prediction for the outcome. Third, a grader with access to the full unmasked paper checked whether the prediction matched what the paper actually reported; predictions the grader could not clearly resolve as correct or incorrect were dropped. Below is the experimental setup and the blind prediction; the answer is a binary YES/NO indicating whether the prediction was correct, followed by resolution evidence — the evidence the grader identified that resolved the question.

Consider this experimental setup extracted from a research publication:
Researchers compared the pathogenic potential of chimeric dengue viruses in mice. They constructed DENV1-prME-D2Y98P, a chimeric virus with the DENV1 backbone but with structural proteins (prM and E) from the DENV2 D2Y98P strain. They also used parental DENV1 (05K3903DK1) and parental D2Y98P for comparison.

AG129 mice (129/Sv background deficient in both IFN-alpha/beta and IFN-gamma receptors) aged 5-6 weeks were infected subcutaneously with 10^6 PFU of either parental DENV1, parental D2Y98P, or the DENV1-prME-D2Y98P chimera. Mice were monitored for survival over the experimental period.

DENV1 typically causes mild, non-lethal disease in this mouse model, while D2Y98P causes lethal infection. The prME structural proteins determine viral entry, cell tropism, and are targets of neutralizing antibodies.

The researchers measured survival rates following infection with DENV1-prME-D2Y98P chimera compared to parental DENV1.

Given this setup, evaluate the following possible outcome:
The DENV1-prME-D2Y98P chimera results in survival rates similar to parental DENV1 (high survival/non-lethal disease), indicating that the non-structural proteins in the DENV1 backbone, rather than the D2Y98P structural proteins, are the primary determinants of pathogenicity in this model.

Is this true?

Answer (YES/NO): NO